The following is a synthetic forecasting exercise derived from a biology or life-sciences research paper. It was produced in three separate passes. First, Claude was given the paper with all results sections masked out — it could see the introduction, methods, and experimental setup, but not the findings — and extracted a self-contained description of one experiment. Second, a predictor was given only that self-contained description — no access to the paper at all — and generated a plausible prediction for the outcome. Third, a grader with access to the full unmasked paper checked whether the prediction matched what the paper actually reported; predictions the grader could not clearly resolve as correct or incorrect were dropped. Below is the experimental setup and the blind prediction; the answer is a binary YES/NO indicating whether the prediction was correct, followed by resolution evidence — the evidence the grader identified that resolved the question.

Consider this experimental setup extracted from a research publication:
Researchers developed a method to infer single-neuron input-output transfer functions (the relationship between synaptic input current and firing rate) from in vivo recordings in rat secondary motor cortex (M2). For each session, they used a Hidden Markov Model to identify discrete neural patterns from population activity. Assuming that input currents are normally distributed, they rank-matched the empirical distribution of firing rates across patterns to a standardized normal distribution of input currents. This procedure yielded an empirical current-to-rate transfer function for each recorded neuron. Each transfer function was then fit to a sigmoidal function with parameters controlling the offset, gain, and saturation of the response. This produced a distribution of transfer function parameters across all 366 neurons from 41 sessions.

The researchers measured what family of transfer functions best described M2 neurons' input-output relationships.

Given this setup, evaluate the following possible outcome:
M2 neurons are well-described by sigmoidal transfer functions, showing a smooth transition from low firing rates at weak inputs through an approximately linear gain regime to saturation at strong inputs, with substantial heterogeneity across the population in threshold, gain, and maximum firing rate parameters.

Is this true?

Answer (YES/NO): YES